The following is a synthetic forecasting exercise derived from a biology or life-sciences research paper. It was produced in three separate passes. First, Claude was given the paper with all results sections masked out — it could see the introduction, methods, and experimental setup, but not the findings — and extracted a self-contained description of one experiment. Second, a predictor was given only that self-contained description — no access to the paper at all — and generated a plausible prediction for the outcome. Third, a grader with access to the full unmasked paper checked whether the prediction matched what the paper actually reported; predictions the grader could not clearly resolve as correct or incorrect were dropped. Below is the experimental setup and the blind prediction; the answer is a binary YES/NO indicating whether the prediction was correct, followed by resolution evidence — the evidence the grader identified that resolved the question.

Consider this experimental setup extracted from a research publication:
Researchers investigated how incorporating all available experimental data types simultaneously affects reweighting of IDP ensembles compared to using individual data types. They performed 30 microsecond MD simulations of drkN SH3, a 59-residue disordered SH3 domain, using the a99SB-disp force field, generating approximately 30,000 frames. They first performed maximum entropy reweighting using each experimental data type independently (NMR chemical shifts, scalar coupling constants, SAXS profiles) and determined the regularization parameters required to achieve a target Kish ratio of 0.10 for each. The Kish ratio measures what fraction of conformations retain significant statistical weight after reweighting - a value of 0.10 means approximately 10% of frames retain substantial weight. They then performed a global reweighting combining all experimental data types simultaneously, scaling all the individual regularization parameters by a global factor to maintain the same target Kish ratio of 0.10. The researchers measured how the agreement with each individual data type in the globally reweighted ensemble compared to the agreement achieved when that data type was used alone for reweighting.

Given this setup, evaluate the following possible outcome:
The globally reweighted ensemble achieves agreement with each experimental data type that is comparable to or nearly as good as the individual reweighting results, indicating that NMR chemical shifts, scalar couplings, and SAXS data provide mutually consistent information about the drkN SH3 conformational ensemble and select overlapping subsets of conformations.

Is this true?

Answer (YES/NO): NO